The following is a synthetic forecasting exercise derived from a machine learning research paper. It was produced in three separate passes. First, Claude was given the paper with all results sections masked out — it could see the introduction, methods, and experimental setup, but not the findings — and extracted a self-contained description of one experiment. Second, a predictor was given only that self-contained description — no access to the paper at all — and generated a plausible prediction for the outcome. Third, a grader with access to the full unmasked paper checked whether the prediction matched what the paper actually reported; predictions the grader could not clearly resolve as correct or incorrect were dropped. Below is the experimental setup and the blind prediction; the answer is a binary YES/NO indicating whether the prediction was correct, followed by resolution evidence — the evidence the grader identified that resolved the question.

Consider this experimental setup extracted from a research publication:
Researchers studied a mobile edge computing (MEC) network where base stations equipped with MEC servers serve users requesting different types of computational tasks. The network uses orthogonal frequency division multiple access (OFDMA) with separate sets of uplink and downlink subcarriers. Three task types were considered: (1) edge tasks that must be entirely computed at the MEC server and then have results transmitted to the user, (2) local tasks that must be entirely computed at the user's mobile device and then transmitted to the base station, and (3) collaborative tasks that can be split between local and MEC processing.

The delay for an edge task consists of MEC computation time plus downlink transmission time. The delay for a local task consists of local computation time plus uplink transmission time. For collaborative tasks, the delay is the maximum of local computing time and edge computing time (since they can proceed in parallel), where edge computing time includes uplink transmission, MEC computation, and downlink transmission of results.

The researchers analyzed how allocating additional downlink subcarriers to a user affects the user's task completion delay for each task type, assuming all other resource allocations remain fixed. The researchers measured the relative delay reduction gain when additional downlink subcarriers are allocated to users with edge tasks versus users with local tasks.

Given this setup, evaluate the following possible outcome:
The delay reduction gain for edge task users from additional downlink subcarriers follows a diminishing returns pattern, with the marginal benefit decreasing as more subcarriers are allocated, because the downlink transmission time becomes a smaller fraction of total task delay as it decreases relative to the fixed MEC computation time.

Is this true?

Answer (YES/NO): YES